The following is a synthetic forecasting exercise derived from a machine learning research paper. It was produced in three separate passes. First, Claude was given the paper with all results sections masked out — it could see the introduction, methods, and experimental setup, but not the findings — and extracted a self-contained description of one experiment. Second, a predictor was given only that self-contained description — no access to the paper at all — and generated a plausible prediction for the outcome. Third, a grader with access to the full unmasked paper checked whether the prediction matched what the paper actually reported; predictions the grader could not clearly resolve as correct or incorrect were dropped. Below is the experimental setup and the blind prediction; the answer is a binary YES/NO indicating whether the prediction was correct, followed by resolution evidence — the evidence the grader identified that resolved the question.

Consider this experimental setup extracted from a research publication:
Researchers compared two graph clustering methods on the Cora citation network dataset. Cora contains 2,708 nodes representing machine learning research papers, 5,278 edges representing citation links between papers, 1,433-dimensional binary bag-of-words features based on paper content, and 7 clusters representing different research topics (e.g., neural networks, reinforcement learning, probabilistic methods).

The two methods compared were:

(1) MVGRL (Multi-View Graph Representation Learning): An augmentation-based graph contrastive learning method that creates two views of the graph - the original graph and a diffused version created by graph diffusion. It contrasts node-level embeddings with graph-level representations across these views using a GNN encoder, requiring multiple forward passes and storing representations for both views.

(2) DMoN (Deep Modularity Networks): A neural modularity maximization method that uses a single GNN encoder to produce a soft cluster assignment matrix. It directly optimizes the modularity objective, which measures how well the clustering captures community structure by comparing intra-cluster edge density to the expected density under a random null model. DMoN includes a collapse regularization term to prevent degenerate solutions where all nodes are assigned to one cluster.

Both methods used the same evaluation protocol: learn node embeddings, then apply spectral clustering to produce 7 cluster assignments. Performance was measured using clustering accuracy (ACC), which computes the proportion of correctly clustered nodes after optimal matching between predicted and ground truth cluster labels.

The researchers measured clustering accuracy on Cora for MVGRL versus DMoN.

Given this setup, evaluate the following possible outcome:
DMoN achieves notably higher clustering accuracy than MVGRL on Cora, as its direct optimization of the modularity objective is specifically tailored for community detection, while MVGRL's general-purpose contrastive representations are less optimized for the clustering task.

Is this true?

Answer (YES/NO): NO